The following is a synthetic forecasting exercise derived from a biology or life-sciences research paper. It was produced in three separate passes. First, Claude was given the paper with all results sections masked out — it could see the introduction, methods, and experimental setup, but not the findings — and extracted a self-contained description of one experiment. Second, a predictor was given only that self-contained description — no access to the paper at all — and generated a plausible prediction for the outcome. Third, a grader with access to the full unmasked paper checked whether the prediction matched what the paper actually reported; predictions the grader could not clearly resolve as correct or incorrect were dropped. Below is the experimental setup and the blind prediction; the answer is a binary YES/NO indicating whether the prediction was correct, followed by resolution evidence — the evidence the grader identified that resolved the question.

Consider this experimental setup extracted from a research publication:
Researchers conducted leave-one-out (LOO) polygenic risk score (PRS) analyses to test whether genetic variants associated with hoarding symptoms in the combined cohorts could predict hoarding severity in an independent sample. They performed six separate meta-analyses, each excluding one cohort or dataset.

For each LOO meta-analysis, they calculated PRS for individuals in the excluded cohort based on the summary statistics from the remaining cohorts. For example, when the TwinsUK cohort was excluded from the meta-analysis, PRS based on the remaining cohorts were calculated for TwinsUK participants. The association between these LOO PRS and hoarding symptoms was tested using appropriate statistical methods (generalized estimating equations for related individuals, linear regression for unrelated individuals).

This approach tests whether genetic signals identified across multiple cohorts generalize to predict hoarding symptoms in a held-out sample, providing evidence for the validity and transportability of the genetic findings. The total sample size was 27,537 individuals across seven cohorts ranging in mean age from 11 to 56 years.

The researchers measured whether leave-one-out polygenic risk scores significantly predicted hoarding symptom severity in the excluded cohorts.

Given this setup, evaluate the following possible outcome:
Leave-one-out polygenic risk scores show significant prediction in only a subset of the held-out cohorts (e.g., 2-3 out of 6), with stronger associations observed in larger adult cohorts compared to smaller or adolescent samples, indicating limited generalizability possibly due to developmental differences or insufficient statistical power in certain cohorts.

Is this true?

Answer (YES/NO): NO